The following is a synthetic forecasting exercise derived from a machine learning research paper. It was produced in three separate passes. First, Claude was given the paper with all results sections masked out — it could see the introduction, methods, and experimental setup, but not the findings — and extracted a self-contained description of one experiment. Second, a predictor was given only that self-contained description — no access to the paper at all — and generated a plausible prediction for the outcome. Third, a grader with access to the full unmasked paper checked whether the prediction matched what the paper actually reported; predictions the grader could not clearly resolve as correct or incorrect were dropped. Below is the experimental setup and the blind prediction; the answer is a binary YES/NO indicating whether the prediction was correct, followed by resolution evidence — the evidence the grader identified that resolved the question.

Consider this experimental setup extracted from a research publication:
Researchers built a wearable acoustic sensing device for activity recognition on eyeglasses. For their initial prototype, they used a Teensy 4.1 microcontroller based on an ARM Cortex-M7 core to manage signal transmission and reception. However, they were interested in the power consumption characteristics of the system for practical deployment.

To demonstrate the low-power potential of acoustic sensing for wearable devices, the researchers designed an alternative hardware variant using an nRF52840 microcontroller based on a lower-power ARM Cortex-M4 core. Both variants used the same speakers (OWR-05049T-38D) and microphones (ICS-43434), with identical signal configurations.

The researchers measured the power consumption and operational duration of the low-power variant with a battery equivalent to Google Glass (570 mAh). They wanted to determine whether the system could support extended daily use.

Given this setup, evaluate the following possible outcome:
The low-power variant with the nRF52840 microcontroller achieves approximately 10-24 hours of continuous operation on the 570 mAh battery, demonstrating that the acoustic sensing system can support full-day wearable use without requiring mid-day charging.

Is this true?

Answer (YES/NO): YES